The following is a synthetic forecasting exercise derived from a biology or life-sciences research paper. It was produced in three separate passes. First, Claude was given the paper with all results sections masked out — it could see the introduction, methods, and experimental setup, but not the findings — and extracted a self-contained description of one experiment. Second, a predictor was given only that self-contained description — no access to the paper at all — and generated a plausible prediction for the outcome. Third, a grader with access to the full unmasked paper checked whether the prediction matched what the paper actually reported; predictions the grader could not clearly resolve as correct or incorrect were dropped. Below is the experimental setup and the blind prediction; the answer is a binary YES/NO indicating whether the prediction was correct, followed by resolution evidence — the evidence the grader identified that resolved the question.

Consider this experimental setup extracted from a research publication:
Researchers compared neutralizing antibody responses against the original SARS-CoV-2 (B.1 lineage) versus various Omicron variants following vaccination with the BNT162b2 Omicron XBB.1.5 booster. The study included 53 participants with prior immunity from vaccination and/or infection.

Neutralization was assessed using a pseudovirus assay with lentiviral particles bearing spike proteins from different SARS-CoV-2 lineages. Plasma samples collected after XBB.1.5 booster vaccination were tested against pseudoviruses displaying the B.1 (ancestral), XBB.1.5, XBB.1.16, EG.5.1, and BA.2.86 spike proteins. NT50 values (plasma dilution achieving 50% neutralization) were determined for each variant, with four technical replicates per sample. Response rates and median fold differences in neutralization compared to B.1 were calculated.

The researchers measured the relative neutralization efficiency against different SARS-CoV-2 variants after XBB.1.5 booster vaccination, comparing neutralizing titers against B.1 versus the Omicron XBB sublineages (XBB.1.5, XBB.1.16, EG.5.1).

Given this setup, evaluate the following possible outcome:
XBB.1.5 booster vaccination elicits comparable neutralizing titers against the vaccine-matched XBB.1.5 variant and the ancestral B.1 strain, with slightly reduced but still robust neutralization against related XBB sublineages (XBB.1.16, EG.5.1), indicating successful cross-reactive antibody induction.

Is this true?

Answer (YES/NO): NO